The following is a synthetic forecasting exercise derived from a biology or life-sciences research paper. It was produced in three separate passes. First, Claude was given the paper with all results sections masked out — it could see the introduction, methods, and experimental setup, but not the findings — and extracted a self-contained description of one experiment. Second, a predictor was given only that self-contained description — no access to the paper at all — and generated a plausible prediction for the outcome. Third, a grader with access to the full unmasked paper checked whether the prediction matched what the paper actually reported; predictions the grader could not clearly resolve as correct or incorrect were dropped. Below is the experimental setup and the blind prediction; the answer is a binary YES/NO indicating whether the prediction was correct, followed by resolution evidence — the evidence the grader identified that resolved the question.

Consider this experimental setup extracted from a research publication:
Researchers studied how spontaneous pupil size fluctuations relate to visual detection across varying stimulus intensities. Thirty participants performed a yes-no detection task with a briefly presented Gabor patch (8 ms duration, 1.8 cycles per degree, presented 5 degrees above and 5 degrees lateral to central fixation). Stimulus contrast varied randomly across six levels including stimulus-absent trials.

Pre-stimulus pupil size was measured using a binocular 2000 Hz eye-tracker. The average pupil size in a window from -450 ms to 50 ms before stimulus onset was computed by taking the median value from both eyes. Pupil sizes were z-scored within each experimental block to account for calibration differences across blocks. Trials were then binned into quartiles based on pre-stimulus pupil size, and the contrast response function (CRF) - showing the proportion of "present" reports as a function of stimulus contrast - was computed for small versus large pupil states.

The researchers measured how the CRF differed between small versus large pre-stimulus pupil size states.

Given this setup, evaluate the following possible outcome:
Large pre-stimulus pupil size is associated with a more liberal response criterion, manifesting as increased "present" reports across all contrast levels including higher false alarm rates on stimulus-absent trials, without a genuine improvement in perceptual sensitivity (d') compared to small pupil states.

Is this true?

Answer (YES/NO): NO